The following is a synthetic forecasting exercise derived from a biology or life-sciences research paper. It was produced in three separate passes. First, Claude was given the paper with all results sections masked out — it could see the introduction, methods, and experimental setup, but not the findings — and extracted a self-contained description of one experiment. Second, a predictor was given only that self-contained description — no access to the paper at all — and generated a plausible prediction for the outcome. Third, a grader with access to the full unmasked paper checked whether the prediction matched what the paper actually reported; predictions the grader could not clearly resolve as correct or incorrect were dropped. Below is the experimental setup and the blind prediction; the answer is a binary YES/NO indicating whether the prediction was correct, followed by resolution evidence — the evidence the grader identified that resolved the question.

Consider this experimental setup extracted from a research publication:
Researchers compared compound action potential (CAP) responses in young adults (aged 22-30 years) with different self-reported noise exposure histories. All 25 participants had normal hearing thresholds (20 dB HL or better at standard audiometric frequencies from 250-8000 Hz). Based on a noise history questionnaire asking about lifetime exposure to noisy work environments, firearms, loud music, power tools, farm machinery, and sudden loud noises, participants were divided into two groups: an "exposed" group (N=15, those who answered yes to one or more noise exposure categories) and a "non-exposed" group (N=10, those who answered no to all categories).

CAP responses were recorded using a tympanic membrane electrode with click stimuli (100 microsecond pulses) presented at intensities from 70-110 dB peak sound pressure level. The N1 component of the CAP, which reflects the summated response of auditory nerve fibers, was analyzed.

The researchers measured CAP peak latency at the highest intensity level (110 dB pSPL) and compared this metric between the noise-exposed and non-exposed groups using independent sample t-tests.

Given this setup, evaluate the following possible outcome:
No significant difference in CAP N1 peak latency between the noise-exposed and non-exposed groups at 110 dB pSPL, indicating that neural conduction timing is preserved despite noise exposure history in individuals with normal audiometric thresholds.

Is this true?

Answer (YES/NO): NO